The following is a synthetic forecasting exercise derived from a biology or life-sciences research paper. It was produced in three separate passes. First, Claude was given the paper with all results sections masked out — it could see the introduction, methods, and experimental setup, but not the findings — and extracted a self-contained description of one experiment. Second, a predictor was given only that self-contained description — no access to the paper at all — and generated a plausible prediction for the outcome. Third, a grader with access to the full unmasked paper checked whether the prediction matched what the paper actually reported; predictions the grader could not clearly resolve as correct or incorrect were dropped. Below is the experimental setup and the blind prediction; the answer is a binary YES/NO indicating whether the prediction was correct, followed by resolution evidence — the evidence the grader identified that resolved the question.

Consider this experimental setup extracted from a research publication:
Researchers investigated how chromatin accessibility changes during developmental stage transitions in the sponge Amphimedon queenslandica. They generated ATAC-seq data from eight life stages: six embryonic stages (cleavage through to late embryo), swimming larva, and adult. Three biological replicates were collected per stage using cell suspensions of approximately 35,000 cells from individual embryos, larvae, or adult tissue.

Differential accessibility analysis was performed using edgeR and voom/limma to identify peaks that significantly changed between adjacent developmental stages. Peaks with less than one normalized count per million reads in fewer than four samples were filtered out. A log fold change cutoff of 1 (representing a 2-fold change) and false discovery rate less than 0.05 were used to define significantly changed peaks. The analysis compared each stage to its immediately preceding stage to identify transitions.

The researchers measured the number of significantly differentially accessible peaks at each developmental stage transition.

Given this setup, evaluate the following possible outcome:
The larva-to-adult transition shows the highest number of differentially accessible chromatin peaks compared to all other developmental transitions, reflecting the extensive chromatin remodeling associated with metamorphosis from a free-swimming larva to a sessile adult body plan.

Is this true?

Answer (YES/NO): NO